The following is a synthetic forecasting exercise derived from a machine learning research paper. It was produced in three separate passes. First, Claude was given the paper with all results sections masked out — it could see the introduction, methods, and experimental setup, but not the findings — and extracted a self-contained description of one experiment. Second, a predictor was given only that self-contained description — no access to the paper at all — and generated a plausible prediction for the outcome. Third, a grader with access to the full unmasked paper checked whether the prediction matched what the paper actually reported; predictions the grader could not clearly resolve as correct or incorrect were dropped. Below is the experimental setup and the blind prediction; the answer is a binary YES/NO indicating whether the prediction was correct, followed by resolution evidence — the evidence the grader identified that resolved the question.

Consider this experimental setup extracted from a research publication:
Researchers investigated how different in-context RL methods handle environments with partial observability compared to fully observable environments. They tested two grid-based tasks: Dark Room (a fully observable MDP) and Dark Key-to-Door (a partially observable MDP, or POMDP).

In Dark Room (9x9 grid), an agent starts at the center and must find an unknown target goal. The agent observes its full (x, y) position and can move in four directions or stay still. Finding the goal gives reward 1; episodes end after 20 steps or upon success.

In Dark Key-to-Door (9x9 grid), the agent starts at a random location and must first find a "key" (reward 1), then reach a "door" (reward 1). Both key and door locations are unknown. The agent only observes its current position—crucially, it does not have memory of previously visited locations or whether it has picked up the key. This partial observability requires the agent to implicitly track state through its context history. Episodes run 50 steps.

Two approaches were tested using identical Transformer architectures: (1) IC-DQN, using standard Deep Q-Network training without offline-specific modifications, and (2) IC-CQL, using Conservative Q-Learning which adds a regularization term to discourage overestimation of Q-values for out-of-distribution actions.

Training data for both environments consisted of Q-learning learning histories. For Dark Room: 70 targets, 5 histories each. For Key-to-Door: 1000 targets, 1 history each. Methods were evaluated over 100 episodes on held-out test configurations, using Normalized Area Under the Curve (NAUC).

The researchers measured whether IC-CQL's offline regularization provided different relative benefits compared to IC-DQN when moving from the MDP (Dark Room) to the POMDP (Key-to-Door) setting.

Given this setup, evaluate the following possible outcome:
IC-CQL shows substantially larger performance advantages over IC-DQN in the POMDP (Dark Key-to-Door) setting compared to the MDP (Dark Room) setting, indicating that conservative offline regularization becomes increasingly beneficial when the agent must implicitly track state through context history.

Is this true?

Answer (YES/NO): YES